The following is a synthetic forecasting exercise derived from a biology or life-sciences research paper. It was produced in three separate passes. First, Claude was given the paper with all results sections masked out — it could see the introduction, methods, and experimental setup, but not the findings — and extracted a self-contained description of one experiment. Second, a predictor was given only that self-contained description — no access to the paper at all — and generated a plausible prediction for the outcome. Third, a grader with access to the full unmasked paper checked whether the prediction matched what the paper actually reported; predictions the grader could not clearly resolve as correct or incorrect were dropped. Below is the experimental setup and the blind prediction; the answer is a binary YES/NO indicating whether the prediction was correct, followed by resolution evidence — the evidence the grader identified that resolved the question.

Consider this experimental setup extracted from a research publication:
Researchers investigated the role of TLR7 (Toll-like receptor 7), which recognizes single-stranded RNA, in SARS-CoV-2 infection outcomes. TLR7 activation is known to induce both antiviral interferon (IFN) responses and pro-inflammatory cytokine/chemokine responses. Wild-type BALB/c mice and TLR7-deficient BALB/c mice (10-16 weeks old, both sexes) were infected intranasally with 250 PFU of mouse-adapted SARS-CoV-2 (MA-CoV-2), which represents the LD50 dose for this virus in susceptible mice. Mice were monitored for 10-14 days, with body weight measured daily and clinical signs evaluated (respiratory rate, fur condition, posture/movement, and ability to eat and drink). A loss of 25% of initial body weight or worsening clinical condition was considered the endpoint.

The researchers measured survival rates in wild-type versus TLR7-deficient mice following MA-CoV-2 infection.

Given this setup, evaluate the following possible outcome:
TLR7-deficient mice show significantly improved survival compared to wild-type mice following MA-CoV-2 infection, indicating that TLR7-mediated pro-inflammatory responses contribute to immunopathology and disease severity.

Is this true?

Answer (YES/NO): NO